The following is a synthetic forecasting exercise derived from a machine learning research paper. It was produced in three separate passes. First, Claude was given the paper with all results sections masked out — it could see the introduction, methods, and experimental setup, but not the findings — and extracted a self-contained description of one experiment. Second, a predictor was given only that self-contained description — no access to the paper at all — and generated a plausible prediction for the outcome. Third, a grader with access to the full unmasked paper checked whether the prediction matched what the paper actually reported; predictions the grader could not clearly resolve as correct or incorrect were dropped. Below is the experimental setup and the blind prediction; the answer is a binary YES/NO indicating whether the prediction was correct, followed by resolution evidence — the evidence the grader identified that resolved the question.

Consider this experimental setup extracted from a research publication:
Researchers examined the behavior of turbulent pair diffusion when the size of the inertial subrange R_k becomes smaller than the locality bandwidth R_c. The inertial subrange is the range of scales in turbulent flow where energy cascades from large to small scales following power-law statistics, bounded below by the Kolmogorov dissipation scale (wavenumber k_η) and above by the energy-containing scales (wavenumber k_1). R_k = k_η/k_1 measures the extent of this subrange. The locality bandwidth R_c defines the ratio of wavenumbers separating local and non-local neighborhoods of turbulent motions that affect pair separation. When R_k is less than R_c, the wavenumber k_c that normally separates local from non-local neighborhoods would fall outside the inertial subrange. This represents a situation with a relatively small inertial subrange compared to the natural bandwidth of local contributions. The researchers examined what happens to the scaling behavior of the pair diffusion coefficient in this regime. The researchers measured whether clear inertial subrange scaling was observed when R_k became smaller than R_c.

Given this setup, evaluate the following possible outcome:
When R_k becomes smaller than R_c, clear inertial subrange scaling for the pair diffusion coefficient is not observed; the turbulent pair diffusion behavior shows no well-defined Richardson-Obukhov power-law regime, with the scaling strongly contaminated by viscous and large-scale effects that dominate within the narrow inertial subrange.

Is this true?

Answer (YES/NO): NO